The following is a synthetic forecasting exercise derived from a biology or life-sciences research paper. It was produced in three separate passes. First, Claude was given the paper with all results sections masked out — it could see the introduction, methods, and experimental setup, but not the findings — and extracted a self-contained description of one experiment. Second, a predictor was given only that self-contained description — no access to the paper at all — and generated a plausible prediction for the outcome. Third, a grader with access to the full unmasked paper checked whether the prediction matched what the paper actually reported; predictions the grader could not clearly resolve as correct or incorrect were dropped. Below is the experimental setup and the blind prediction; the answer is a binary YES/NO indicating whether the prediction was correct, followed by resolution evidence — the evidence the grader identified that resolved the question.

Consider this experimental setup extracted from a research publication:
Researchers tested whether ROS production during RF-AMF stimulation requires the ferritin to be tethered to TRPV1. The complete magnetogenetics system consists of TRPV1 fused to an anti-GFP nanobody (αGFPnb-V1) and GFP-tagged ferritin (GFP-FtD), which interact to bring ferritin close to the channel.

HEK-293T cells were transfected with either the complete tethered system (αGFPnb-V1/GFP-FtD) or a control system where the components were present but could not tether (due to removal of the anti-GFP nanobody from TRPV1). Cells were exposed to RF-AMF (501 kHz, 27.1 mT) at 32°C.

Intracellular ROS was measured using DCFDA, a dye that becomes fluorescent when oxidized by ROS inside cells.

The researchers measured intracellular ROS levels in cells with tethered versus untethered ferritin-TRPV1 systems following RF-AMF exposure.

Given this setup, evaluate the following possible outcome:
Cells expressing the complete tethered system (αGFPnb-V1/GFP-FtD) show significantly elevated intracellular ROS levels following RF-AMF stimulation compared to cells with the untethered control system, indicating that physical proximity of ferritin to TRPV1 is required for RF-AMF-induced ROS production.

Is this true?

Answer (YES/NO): NO